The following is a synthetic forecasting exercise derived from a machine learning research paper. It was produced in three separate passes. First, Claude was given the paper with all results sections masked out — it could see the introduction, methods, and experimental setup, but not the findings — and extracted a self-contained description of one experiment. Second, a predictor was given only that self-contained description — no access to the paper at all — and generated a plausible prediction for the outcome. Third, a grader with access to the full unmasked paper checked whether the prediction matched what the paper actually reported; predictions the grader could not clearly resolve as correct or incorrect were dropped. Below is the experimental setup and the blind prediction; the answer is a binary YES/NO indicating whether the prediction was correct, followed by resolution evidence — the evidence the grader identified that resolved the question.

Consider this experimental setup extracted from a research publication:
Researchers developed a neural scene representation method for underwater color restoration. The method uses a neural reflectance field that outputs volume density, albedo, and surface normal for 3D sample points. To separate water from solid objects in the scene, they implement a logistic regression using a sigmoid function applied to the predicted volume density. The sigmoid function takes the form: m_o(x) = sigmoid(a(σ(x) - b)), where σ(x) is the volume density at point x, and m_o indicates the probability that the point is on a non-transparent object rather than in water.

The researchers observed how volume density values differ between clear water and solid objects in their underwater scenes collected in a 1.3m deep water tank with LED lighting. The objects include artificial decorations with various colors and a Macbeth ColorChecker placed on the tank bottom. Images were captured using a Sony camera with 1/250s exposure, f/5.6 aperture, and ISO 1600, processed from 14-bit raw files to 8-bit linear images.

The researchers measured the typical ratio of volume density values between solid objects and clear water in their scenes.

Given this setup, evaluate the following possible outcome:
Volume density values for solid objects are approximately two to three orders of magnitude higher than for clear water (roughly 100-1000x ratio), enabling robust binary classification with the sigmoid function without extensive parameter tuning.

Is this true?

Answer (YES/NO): NO